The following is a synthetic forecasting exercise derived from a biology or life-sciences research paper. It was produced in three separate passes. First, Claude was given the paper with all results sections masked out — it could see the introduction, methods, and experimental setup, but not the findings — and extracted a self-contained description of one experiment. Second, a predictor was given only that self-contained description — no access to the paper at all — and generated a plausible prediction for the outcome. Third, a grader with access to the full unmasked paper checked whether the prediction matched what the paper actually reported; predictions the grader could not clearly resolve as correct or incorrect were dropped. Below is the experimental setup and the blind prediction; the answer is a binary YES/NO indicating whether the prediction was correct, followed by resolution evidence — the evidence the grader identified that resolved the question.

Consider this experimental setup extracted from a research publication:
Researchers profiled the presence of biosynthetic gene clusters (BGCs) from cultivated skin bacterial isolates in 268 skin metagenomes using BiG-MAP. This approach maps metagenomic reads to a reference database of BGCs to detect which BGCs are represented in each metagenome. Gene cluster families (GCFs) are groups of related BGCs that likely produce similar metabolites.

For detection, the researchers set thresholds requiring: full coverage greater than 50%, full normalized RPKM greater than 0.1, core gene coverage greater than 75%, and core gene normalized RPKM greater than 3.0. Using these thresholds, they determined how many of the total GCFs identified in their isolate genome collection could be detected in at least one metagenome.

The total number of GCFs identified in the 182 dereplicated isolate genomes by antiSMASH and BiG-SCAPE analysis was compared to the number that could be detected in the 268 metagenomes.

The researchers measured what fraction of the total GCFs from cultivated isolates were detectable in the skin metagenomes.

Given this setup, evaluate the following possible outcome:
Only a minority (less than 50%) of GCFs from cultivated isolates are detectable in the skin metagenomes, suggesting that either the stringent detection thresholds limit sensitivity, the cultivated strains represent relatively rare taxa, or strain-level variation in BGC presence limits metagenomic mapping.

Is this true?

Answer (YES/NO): YES